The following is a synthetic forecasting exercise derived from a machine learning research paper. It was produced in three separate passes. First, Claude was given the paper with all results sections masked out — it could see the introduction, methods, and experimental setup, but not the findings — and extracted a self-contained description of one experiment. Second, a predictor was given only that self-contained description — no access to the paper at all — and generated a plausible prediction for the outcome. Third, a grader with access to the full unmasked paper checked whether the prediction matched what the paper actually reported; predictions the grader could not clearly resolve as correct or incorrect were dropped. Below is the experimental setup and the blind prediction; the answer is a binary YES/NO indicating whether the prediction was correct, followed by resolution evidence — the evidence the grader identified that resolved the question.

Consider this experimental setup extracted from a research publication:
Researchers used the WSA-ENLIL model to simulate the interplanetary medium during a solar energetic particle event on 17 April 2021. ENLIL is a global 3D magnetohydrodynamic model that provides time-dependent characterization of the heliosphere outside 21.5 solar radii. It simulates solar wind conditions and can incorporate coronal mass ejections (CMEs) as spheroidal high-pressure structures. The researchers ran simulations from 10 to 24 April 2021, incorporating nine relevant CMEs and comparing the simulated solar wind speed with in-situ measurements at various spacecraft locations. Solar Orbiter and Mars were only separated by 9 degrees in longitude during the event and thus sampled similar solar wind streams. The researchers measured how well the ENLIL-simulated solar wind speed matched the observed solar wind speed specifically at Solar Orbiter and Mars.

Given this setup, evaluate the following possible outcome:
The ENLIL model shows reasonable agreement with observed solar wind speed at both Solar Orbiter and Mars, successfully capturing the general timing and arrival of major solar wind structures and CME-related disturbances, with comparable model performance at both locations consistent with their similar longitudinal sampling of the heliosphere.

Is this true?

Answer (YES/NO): YES